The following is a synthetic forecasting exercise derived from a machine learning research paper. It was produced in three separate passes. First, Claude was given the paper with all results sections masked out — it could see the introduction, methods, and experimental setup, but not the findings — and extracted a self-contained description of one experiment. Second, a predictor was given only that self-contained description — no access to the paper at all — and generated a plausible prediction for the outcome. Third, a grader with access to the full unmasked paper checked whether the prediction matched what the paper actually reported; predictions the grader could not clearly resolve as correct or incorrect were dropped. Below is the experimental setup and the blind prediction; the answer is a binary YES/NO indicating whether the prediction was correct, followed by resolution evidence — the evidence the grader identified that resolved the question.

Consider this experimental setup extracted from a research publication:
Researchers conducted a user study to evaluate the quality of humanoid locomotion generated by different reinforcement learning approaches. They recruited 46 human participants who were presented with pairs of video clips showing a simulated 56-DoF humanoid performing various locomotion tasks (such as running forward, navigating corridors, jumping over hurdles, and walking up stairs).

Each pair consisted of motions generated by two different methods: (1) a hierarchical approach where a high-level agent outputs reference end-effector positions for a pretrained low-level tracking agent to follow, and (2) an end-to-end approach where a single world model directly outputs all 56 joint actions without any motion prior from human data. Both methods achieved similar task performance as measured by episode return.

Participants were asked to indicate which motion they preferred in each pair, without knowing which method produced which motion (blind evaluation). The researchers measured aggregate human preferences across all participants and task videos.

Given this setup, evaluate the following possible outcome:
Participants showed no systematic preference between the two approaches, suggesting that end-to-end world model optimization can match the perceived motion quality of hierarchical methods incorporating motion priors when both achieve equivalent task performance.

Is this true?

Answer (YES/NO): NO